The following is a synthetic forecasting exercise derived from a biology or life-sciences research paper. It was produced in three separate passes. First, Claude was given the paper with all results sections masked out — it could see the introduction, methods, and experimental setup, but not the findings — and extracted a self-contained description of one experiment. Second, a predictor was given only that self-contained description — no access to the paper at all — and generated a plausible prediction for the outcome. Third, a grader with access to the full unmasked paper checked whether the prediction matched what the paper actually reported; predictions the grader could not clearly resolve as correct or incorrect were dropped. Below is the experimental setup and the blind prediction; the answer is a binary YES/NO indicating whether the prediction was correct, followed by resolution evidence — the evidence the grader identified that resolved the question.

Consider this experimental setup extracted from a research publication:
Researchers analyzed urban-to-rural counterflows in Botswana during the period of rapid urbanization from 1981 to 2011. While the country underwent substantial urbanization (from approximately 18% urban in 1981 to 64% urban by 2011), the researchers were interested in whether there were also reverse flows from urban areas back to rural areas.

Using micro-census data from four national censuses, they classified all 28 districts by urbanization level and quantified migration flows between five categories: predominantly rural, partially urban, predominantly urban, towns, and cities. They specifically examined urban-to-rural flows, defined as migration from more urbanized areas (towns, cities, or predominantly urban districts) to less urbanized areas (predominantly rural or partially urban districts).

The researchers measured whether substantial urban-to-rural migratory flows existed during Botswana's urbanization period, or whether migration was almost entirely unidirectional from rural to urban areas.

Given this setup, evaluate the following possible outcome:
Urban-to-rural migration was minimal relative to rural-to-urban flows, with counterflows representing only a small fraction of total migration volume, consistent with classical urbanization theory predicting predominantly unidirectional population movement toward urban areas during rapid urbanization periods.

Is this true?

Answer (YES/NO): NO